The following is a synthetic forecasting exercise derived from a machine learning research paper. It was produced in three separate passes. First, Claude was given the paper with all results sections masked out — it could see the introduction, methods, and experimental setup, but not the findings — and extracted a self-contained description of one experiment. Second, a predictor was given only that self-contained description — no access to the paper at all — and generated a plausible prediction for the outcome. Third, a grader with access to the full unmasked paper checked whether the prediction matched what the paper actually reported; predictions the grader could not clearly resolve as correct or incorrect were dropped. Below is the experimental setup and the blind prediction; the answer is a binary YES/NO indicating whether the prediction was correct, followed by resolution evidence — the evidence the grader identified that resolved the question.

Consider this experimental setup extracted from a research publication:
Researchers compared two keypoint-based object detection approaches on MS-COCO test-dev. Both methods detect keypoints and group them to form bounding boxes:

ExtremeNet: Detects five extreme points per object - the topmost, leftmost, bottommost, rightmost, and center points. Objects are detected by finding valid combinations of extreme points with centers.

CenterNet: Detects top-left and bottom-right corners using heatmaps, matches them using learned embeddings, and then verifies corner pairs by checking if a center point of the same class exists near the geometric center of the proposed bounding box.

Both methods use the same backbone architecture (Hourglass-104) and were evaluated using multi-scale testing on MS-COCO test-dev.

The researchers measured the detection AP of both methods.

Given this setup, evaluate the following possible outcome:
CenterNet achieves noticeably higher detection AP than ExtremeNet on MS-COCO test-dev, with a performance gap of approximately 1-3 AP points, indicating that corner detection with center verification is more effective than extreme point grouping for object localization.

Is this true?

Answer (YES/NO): NO